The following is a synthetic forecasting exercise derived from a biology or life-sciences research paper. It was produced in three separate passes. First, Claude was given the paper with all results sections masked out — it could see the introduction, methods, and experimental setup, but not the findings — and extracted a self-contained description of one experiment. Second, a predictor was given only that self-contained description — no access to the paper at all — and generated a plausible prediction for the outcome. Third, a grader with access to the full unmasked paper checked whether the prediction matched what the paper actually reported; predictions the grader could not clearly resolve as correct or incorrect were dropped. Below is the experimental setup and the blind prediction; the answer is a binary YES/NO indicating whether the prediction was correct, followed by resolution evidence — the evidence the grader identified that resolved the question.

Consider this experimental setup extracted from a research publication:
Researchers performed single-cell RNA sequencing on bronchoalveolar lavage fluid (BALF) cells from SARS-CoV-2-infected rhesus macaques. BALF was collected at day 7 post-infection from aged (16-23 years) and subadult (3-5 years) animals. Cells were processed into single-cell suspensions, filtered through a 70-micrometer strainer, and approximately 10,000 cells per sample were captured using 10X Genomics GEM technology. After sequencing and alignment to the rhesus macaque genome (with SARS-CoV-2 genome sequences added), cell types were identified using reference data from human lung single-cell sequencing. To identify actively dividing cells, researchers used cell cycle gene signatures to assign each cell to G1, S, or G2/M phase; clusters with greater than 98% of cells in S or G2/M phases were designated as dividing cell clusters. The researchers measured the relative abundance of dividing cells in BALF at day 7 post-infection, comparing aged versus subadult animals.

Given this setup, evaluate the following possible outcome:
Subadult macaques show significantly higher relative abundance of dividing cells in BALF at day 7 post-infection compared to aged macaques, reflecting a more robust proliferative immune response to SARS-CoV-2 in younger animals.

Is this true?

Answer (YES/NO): NO